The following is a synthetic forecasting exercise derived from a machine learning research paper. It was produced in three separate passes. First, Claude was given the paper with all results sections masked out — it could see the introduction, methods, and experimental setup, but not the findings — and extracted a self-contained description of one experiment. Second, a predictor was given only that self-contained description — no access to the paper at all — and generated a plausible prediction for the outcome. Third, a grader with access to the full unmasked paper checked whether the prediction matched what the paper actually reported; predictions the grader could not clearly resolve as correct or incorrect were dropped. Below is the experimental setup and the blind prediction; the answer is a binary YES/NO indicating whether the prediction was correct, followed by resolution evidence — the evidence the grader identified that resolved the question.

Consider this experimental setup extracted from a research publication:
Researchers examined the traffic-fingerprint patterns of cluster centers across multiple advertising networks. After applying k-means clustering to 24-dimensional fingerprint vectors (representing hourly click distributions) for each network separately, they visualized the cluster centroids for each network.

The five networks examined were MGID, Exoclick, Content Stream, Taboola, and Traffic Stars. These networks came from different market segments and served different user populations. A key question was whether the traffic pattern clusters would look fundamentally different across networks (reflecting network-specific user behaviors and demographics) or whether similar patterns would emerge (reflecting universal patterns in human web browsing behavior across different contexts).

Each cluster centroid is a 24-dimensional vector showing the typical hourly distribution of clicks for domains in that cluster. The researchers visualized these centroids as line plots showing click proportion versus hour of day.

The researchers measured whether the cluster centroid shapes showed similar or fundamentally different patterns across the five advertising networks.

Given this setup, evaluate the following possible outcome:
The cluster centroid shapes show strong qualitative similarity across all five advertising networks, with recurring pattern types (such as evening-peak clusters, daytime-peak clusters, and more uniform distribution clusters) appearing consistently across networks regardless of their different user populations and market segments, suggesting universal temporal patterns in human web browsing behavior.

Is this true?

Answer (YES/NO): YES